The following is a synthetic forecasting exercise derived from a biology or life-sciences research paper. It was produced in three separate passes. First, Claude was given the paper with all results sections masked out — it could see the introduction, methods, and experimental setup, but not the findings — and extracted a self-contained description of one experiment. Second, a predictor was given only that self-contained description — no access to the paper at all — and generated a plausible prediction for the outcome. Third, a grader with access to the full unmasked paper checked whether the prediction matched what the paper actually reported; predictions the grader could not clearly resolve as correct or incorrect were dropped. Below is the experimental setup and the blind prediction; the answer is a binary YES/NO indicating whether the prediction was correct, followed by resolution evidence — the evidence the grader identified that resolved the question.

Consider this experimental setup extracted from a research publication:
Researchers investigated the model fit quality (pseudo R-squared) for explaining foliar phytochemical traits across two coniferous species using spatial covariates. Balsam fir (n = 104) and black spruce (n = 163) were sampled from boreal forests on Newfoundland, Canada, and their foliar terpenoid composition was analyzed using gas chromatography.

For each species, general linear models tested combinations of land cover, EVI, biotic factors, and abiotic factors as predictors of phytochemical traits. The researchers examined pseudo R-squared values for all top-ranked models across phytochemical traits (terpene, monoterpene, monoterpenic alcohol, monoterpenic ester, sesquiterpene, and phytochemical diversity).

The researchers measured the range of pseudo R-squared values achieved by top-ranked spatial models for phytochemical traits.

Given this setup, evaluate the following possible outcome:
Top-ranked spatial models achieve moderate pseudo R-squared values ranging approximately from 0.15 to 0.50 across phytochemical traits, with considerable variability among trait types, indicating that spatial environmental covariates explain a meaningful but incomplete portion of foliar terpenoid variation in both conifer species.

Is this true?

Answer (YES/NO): NO